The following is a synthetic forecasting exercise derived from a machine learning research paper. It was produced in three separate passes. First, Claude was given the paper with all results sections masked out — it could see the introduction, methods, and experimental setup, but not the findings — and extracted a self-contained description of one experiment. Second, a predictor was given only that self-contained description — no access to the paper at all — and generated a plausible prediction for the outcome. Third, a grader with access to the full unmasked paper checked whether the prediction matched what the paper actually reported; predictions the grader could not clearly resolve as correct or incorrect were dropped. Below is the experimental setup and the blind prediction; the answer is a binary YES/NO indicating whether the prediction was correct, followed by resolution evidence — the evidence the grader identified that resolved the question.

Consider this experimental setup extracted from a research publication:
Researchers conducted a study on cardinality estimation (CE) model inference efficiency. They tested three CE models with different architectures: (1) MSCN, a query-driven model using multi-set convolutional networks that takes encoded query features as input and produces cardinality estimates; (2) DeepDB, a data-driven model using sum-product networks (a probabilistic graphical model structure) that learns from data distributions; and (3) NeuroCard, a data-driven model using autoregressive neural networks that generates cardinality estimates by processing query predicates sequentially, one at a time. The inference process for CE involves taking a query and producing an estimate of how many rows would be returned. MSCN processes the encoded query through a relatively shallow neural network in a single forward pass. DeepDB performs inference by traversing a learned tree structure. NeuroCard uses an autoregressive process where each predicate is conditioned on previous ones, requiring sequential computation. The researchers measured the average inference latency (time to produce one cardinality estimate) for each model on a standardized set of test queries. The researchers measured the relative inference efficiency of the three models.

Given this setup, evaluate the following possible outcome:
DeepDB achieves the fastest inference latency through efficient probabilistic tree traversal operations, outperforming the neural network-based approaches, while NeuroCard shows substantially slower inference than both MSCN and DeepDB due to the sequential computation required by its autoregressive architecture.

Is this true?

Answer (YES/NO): NO